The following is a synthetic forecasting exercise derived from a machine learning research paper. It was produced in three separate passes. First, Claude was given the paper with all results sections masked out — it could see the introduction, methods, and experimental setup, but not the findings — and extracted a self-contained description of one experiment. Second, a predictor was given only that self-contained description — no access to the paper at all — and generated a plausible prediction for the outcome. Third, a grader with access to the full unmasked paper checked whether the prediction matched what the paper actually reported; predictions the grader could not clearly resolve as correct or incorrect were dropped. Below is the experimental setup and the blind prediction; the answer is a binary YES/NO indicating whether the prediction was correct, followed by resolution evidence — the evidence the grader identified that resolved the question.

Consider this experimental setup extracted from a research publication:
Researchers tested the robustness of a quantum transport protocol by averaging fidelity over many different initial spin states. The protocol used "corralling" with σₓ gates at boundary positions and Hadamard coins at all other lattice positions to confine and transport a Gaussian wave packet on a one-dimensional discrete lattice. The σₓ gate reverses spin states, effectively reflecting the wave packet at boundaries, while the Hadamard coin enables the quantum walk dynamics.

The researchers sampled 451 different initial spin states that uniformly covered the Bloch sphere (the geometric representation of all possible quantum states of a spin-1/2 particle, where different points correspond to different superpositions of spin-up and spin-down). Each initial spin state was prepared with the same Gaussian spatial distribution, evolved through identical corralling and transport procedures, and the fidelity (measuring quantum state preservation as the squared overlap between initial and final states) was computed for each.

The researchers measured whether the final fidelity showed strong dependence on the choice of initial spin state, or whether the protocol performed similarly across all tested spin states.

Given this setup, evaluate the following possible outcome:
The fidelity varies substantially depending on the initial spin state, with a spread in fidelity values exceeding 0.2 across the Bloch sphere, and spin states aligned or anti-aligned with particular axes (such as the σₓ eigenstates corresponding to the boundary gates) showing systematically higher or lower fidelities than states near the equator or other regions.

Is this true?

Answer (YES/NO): NO